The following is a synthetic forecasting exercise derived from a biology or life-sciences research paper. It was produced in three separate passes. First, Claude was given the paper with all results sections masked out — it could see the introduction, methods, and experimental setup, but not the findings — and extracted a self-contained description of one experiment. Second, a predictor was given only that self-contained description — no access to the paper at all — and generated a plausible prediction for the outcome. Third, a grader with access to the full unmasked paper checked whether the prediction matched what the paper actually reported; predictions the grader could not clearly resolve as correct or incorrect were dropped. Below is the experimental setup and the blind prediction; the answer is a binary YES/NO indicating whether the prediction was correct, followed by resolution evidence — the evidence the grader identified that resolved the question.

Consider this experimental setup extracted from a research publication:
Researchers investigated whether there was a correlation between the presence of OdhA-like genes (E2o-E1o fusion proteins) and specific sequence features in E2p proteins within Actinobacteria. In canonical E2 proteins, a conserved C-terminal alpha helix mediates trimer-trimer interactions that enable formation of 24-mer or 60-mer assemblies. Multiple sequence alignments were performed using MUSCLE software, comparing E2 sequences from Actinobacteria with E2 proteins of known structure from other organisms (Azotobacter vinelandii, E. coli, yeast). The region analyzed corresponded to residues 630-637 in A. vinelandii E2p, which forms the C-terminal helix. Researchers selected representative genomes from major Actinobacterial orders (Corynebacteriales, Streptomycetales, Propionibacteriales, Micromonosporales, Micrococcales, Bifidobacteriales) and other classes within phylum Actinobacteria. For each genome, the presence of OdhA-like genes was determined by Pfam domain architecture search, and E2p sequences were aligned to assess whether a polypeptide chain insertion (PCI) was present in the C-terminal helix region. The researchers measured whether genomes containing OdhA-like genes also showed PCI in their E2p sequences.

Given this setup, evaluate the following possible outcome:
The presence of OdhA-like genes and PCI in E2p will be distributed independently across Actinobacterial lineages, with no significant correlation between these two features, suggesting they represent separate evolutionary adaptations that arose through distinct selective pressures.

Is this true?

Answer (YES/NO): NO